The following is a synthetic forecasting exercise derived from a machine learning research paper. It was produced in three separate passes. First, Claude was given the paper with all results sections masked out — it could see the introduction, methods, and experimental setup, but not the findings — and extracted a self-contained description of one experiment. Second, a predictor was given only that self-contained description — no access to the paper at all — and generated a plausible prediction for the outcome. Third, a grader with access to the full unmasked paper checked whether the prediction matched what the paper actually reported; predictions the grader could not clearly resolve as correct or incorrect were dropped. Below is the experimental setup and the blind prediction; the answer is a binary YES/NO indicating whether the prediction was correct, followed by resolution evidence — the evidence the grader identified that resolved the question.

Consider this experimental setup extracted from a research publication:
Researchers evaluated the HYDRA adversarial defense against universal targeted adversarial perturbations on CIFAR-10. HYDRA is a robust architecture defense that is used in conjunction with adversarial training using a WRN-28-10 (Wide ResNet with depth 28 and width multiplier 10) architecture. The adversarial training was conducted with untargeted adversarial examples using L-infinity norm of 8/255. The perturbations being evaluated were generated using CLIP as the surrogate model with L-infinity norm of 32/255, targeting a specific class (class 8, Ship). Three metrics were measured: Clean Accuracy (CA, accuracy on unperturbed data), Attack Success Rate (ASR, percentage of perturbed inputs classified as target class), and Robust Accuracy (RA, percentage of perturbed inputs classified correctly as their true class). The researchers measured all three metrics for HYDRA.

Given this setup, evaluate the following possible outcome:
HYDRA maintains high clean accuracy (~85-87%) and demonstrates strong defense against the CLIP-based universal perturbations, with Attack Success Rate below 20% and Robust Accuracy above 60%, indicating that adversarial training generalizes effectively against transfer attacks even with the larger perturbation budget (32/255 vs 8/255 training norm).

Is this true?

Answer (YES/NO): NO